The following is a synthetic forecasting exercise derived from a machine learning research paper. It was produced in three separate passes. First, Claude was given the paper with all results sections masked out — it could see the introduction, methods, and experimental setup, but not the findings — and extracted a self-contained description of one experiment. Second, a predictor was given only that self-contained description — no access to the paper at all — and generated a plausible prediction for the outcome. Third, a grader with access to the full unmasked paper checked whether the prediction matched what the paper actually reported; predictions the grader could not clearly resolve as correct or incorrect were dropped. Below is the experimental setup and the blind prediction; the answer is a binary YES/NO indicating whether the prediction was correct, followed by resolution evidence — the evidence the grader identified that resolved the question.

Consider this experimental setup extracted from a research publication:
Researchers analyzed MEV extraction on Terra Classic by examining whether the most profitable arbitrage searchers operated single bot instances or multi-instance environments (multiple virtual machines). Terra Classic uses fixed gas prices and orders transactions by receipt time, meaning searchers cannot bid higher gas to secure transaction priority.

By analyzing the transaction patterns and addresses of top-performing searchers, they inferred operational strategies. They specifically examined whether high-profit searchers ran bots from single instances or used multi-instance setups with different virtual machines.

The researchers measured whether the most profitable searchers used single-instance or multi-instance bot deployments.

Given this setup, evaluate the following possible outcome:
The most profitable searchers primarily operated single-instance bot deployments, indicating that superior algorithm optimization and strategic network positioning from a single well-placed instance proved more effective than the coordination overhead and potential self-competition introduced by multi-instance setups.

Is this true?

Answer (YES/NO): NO